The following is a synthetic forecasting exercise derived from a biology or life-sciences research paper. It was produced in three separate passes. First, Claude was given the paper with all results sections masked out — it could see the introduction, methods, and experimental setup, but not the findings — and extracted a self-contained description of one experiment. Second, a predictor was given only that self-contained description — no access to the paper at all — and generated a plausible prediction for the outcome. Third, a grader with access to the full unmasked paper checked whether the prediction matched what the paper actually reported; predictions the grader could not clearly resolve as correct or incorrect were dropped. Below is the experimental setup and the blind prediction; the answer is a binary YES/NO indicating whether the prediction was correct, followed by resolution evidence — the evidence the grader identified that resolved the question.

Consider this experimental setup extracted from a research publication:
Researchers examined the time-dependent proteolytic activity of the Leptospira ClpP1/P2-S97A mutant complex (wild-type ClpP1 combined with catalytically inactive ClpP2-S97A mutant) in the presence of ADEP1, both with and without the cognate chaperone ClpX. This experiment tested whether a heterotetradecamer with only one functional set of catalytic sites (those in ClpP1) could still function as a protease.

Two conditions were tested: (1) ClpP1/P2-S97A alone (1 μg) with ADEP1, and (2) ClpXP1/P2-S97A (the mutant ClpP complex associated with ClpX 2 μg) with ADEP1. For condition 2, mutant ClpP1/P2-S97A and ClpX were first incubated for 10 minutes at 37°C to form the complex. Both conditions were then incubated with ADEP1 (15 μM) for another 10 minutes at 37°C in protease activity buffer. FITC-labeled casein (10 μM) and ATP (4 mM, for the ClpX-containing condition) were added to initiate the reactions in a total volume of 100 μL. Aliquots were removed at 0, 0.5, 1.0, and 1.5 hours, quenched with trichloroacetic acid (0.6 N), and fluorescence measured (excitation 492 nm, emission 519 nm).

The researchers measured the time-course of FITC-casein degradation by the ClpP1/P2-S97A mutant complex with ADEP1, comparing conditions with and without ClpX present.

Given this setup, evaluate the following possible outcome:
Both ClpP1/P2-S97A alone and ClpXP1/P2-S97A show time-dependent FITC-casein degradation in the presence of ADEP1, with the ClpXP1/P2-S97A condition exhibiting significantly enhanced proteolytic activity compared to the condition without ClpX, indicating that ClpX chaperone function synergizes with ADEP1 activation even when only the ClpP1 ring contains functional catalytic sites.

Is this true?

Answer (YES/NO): NO